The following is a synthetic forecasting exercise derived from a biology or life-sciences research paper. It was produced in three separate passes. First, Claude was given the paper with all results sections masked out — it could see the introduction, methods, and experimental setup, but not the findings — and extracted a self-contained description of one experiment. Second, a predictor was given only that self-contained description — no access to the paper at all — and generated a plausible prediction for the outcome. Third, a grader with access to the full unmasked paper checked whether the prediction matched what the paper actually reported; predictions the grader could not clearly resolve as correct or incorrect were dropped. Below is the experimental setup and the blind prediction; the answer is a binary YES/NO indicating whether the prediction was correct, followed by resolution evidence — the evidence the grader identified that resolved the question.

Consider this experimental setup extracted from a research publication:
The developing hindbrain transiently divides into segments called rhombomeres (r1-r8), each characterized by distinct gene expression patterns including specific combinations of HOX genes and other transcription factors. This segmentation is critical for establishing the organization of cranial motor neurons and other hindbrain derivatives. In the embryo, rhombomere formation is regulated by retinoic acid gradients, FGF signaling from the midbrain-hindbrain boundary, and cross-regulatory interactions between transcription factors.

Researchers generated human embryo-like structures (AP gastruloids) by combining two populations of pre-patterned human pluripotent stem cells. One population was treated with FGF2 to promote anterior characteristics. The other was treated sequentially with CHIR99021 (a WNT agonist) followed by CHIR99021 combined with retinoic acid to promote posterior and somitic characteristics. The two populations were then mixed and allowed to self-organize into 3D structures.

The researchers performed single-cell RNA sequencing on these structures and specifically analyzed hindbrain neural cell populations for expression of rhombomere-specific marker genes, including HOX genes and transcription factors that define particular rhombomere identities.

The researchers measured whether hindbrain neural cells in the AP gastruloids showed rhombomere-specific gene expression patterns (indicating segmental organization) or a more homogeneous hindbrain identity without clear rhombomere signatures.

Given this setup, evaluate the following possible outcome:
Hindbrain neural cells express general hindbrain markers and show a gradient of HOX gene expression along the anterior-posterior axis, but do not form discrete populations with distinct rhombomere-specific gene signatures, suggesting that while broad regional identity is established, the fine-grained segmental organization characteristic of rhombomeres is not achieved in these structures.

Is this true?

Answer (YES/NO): NO